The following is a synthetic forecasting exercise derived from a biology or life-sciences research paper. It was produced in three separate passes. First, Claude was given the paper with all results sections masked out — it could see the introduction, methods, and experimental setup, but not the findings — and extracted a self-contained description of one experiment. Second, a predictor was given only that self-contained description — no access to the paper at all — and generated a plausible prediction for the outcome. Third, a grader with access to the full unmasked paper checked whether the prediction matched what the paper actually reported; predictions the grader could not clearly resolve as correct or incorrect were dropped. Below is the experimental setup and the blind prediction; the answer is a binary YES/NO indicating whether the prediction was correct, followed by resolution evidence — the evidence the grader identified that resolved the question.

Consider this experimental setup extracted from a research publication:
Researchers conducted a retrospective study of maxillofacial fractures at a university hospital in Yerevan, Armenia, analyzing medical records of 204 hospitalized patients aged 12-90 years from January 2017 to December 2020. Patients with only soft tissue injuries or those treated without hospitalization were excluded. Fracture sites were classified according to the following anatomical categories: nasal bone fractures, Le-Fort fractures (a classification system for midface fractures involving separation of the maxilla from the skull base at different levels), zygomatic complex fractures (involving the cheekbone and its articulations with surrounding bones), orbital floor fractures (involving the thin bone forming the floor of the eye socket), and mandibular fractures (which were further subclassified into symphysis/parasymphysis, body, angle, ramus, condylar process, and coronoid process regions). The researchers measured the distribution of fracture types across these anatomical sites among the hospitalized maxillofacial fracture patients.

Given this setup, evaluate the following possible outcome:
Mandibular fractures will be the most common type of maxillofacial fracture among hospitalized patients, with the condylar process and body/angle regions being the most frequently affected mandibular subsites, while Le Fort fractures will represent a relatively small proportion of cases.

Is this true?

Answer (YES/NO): NO